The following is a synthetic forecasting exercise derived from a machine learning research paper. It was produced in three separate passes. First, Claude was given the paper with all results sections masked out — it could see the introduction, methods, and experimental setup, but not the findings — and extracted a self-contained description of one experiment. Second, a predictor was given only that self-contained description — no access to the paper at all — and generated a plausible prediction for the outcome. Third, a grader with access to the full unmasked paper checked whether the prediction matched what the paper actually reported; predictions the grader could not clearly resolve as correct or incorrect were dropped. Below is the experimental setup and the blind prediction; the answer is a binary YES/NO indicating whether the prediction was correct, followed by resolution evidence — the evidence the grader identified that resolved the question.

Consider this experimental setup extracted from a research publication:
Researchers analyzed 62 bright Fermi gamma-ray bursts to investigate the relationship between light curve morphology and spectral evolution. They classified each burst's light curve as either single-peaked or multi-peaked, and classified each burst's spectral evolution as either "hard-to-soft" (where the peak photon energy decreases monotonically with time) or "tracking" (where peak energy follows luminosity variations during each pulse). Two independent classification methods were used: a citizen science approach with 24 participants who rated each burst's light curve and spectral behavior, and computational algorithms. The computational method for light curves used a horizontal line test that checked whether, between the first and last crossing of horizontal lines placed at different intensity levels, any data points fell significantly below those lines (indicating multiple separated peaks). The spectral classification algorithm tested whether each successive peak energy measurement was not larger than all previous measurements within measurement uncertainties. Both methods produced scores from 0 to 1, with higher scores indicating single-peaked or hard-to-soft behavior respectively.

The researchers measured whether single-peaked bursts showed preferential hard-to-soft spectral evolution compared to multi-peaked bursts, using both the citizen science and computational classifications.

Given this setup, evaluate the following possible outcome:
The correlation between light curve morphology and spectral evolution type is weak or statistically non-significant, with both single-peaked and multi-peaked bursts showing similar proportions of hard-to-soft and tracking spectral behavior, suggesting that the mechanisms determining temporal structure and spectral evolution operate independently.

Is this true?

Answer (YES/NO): NO